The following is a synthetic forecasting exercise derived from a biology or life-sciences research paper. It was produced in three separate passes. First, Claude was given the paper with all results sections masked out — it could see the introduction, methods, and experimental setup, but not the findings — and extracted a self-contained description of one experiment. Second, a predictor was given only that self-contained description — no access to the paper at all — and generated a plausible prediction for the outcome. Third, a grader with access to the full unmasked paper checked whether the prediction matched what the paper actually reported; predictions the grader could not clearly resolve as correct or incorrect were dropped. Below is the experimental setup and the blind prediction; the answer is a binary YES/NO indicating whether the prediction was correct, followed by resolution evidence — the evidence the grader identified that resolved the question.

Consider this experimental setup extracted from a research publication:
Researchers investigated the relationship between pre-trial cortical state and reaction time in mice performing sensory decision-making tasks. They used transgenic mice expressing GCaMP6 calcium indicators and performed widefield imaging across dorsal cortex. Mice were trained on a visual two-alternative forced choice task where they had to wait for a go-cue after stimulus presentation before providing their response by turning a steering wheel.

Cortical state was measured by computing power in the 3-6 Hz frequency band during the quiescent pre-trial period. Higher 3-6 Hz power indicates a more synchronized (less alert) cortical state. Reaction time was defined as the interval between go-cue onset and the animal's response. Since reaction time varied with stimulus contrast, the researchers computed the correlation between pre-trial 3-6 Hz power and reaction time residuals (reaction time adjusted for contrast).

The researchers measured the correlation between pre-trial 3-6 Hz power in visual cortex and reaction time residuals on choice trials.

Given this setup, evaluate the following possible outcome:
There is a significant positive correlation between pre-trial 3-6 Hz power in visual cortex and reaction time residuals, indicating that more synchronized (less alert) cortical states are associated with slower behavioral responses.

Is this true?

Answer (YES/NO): NO